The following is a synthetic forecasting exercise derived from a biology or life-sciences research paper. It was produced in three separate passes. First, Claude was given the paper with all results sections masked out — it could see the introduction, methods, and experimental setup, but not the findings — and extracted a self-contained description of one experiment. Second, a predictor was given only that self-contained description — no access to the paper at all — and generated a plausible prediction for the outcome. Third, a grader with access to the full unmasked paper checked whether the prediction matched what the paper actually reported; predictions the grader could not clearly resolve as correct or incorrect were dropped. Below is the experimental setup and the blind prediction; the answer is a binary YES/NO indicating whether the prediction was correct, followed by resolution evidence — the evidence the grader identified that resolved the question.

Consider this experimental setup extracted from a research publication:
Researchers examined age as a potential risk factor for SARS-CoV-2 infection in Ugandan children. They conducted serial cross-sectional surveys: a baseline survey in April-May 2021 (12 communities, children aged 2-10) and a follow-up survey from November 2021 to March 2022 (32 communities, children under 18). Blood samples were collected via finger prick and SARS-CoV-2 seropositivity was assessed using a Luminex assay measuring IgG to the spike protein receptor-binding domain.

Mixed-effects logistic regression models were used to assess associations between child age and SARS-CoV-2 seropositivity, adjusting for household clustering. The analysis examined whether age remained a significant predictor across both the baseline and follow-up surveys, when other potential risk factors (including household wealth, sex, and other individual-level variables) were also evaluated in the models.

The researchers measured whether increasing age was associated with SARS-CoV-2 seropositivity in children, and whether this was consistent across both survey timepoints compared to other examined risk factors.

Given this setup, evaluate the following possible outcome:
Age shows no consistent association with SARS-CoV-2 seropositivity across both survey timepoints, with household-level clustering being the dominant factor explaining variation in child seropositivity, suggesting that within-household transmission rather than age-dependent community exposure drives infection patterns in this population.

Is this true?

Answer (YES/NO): NO